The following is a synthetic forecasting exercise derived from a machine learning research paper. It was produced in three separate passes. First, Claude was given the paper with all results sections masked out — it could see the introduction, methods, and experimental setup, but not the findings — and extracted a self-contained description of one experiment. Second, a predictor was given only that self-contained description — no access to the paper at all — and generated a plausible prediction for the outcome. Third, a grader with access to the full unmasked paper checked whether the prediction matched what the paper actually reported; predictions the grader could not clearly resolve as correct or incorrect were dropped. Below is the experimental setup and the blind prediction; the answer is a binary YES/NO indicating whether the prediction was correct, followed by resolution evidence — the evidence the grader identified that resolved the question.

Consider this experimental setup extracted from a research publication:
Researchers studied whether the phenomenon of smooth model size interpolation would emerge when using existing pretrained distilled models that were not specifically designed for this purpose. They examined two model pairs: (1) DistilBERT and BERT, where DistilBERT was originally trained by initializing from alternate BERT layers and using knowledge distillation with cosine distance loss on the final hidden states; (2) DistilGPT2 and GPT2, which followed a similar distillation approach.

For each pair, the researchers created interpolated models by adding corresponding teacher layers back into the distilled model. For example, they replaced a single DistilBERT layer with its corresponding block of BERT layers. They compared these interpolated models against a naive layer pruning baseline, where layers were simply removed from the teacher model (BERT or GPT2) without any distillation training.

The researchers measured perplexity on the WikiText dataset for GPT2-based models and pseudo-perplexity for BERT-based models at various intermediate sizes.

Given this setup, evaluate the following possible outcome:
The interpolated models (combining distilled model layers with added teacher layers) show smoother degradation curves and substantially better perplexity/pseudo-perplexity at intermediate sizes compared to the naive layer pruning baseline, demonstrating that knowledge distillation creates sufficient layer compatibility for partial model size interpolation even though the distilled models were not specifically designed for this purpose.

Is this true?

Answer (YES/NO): YES